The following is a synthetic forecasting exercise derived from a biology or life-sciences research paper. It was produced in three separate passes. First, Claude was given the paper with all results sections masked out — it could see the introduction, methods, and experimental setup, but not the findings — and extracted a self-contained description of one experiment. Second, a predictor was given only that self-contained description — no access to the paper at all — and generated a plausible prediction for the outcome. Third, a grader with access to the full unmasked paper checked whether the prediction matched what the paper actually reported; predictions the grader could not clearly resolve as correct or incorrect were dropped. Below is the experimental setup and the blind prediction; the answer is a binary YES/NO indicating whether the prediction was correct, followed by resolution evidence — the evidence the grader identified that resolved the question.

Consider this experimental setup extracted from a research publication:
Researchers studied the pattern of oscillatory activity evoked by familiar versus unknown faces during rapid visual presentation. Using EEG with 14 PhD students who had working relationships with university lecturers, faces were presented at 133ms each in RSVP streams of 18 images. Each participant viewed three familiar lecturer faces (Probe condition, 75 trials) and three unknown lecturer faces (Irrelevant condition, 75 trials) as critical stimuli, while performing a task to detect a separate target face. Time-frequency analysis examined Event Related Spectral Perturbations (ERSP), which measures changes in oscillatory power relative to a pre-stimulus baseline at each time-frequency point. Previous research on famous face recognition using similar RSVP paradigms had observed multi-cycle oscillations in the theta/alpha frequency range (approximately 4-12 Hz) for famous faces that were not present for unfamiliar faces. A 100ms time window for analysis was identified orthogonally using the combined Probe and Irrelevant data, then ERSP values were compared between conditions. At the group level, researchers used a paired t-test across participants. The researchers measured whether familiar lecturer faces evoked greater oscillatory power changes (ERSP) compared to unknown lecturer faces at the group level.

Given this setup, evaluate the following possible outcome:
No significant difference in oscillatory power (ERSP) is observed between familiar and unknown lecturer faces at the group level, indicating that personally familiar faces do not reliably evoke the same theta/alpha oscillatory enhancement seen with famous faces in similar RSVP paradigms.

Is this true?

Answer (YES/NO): NO